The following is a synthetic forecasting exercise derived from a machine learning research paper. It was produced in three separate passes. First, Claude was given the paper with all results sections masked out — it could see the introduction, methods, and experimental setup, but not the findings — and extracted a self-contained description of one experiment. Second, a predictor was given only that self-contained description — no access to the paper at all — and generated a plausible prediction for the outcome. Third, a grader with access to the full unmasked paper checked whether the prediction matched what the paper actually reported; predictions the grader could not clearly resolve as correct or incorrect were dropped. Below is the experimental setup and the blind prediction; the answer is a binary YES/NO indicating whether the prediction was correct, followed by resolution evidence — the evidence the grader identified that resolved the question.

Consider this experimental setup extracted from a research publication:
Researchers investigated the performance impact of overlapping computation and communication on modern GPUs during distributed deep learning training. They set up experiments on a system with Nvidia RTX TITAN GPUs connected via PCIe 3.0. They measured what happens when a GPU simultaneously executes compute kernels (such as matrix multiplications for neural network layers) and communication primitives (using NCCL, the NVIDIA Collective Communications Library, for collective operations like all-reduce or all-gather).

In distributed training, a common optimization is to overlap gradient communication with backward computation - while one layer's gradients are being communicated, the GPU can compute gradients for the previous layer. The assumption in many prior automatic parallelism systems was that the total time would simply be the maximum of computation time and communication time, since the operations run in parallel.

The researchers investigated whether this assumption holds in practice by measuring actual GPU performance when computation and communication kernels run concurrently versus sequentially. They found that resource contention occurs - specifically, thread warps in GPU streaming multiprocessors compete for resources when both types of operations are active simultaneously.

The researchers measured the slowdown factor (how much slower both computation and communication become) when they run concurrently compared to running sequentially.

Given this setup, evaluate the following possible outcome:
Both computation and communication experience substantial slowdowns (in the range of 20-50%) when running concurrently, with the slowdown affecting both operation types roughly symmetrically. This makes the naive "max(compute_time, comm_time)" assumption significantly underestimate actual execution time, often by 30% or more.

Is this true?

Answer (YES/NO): NO